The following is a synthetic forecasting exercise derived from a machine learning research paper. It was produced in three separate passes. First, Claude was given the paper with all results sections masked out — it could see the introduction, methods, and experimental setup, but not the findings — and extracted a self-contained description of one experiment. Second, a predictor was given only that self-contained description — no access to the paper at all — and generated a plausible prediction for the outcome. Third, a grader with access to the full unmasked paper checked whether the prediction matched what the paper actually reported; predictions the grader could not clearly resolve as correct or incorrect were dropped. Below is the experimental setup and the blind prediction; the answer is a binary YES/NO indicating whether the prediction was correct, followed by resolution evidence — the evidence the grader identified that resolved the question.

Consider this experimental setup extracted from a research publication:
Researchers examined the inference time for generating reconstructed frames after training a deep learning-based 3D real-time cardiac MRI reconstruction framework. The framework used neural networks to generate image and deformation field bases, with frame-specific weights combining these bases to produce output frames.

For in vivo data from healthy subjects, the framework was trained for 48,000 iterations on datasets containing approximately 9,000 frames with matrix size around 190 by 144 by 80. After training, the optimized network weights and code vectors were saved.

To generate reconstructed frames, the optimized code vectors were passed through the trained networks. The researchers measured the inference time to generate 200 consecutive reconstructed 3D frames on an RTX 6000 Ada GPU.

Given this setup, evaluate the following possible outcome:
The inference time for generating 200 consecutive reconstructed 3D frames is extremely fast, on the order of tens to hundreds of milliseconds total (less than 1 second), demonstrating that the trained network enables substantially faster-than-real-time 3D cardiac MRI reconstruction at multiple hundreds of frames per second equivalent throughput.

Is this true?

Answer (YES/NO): NO